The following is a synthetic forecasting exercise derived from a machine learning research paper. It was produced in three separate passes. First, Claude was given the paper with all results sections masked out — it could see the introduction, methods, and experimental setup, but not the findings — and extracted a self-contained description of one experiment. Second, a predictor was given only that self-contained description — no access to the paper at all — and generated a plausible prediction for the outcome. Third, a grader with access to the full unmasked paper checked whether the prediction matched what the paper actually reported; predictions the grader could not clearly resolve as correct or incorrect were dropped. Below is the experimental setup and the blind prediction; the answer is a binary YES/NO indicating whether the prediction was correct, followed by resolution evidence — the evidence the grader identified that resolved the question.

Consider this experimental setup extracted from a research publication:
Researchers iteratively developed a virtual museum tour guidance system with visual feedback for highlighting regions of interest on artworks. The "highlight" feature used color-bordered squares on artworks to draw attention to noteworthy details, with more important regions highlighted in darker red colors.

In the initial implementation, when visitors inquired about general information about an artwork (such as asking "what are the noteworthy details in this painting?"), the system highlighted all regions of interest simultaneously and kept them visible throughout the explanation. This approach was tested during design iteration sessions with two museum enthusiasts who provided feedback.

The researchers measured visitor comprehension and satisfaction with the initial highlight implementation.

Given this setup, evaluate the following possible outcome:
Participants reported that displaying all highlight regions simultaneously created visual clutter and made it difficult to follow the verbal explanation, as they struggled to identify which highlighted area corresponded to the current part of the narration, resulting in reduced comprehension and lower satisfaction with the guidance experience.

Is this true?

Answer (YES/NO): NO